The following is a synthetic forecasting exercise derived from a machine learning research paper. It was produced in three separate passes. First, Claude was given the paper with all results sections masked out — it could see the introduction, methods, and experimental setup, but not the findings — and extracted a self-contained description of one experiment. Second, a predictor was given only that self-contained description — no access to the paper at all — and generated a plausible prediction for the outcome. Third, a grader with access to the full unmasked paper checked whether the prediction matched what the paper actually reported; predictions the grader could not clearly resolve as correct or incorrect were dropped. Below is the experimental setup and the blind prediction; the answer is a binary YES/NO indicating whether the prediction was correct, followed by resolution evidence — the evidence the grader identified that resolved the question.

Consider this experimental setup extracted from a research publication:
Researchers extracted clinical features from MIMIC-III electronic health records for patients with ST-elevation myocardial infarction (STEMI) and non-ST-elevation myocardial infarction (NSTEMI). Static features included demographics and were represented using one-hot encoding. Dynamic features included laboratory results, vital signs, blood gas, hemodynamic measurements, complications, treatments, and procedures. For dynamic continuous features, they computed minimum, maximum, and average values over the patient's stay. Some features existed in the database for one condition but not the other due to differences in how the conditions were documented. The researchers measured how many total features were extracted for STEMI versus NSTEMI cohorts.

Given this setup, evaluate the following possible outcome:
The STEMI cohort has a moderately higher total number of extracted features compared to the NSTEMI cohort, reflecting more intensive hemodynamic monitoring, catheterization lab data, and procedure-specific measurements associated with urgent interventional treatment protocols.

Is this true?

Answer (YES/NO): NO